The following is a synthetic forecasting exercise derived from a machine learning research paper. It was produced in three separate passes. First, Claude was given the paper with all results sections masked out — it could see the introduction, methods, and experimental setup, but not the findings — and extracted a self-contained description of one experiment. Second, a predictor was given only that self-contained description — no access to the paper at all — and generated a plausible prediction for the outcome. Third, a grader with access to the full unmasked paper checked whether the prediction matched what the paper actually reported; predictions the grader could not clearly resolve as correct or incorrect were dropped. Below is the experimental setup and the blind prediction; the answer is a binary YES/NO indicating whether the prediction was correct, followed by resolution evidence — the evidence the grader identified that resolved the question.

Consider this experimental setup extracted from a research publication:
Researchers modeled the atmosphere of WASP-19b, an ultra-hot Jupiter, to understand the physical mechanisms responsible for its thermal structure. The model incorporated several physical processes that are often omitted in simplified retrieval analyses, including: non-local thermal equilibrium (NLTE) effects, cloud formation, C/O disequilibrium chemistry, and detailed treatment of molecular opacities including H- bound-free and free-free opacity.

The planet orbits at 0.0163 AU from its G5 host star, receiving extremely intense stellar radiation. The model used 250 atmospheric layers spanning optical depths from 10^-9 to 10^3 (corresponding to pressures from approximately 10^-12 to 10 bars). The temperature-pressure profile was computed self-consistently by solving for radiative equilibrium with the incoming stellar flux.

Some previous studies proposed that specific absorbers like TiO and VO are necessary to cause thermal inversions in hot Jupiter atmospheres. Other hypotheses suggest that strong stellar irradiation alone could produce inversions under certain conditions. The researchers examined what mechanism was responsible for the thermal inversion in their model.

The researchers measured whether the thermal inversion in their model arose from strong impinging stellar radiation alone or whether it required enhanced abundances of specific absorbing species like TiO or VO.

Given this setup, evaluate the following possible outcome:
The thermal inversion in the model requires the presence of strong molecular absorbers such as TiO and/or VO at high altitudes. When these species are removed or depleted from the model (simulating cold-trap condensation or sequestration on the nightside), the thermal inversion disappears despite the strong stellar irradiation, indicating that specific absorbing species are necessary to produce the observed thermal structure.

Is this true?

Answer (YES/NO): YES